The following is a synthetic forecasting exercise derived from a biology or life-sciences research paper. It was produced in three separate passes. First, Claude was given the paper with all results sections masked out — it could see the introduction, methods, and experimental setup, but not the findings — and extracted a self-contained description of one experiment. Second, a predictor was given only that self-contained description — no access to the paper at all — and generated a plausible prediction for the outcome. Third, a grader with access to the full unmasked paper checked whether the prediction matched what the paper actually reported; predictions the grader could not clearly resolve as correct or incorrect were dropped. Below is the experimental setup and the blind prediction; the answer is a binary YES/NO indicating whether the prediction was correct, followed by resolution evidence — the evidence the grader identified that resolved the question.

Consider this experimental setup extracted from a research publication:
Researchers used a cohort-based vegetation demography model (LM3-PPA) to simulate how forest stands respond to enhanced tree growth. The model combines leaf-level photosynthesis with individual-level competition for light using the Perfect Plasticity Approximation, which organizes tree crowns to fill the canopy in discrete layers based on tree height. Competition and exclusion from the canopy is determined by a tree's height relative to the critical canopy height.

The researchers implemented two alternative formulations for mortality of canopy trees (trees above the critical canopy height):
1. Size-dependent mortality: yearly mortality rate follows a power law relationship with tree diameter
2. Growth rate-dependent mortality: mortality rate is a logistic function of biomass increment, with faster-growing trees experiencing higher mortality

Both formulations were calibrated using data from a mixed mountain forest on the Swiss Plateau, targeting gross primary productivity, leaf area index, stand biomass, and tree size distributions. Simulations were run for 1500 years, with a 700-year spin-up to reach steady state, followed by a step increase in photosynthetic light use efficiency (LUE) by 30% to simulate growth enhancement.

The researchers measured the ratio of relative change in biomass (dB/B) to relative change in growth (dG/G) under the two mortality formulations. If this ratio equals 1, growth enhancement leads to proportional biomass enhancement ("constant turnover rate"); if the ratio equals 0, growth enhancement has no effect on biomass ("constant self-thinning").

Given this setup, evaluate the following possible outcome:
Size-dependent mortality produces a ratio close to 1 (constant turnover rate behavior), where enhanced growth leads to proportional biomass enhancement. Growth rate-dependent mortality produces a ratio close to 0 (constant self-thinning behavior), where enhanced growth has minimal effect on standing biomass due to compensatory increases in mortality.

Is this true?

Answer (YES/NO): NO